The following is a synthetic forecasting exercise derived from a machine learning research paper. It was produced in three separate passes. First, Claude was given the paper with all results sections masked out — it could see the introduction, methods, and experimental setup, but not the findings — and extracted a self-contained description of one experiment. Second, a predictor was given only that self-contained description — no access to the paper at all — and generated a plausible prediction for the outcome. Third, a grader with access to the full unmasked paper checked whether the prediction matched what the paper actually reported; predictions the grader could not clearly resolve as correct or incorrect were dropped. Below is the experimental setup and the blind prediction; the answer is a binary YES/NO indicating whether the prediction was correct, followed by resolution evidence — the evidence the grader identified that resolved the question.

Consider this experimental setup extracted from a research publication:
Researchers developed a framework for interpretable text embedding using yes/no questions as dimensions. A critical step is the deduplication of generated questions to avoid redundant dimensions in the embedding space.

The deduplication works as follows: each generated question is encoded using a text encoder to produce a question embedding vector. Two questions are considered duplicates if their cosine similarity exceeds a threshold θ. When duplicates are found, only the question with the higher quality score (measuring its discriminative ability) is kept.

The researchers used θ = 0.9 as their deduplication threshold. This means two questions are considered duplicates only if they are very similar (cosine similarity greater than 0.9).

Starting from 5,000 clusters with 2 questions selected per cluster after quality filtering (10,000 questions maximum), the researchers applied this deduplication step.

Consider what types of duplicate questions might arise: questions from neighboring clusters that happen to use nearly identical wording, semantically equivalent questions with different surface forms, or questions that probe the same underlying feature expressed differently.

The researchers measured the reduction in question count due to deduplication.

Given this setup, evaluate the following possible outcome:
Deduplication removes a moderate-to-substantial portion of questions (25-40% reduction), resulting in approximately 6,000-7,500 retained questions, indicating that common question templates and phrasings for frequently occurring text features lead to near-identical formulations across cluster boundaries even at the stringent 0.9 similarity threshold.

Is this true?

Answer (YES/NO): NO